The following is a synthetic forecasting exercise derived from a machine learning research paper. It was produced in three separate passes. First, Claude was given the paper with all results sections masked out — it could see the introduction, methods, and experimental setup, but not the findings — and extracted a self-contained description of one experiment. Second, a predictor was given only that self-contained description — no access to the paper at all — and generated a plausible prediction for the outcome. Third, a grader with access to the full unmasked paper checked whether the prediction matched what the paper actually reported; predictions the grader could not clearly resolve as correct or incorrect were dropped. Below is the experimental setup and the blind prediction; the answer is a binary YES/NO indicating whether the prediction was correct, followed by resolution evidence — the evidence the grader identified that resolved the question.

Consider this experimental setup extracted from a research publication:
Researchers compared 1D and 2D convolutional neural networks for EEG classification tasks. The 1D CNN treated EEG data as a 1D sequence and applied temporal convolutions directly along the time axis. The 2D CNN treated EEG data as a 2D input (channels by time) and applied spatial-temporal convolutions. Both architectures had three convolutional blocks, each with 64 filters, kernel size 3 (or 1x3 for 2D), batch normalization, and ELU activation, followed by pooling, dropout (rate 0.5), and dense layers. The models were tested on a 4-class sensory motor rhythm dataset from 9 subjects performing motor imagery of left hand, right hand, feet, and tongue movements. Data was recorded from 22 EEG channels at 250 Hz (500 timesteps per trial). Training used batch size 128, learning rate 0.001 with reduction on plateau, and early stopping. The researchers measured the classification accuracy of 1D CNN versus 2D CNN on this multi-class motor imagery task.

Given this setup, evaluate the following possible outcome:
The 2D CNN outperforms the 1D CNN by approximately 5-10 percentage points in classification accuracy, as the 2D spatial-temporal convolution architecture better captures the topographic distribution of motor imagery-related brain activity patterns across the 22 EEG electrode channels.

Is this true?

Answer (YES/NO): NO